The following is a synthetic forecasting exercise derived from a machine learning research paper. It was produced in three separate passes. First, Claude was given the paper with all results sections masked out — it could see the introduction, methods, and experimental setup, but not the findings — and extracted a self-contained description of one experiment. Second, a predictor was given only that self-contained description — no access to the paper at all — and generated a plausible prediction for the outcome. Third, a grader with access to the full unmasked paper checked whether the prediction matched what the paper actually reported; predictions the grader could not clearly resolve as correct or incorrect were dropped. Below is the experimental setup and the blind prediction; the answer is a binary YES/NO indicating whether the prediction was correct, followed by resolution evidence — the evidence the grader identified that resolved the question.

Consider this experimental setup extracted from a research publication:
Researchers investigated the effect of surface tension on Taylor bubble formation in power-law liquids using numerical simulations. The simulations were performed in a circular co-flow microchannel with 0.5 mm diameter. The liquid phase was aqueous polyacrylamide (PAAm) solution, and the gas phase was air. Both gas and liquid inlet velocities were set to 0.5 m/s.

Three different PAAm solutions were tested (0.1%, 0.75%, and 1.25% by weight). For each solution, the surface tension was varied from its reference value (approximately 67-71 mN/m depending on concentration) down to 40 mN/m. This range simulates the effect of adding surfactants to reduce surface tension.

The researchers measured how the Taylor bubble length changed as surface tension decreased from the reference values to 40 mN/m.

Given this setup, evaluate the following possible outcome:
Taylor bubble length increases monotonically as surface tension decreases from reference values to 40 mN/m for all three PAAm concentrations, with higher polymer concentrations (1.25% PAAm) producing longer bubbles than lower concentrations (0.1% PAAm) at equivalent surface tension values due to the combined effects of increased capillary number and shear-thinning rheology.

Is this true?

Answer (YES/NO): NO